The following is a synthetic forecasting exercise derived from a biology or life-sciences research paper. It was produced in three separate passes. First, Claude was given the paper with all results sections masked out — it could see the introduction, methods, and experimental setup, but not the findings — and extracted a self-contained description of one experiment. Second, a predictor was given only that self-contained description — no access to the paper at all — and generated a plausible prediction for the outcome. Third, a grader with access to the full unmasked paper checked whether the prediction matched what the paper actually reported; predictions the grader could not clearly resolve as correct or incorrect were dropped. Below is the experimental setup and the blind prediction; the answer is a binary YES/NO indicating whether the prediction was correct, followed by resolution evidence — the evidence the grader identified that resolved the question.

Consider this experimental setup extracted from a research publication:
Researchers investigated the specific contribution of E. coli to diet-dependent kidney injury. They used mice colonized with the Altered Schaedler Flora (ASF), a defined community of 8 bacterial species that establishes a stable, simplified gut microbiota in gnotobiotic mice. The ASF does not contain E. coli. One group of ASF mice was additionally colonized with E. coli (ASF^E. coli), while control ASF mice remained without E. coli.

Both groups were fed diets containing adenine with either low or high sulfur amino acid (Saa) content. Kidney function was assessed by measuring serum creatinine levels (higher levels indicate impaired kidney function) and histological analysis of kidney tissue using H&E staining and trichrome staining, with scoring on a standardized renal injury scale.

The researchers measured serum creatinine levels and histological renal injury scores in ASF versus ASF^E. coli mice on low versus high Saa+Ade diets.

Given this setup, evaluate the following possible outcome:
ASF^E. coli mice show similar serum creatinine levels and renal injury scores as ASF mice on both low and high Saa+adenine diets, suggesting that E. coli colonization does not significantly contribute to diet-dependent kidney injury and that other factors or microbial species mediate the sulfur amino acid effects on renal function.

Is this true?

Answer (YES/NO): NO